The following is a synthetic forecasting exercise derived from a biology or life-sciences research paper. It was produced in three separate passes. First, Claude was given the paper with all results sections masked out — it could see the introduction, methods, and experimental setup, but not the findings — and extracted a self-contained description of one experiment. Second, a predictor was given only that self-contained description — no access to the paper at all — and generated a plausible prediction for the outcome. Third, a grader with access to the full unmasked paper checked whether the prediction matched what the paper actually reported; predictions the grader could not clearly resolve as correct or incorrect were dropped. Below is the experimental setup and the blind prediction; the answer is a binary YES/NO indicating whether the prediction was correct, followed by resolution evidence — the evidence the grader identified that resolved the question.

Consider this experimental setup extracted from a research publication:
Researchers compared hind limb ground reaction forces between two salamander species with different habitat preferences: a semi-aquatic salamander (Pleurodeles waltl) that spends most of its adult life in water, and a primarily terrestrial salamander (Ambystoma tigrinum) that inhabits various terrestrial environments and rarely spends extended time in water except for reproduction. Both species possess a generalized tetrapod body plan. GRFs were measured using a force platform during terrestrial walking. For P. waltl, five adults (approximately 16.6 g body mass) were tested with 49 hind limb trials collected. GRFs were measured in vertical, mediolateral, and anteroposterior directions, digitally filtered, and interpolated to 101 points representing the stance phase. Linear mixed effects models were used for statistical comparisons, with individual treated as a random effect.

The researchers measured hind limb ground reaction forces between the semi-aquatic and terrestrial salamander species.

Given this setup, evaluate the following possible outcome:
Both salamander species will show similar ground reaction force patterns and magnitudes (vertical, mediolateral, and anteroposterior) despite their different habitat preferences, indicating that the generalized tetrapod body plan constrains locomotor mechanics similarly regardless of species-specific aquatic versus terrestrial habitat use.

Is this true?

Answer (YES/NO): NO